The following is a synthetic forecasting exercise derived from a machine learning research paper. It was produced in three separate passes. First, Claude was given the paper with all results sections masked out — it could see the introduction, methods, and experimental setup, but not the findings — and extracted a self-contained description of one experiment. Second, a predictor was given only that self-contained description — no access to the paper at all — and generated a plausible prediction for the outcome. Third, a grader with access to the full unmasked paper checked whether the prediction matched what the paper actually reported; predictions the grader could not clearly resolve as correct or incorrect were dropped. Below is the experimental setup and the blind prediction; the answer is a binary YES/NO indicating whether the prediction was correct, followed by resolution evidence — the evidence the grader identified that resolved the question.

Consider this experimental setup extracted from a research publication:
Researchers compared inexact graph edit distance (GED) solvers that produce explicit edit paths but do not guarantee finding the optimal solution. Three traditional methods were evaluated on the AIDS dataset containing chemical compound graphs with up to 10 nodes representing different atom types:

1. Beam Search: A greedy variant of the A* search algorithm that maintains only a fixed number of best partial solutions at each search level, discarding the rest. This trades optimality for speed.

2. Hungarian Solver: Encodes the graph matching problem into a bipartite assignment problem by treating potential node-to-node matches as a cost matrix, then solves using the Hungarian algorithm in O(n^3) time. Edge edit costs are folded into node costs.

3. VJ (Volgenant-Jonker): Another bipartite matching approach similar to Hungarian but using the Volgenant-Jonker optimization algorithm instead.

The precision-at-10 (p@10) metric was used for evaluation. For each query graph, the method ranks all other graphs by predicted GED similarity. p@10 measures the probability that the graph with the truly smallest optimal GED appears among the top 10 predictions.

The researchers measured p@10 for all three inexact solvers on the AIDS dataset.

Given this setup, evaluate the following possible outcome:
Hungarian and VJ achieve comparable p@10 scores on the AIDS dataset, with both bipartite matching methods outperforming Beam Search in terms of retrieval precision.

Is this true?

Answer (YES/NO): NO